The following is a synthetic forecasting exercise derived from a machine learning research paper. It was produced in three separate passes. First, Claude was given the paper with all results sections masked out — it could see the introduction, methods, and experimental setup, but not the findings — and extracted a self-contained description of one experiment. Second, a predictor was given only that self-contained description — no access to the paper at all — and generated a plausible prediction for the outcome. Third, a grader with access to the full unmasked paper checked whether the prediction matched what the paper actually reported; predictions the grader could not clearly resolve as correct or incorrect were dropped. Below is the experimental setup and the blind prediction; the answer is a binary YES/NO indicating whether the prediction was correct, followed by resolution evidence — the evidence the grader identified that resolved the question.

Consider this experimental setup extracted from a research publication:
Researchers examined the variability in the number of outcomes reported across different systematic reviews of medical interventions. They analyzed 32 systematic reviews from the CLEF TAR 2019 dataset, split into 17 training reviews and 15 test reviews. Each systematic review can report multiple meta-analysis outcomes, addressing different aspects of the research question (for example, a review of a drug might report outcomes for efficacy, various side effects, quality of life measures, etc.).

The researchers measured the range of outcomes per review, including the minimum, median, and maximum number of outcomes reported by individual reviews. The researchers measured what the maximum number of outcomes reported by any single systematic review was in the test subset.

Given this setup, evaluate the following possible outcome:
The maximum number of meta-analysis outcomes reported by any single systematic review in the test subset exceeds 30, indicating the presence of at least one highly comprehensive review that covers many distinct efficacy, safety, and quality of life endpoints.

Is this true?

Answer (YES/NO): YES